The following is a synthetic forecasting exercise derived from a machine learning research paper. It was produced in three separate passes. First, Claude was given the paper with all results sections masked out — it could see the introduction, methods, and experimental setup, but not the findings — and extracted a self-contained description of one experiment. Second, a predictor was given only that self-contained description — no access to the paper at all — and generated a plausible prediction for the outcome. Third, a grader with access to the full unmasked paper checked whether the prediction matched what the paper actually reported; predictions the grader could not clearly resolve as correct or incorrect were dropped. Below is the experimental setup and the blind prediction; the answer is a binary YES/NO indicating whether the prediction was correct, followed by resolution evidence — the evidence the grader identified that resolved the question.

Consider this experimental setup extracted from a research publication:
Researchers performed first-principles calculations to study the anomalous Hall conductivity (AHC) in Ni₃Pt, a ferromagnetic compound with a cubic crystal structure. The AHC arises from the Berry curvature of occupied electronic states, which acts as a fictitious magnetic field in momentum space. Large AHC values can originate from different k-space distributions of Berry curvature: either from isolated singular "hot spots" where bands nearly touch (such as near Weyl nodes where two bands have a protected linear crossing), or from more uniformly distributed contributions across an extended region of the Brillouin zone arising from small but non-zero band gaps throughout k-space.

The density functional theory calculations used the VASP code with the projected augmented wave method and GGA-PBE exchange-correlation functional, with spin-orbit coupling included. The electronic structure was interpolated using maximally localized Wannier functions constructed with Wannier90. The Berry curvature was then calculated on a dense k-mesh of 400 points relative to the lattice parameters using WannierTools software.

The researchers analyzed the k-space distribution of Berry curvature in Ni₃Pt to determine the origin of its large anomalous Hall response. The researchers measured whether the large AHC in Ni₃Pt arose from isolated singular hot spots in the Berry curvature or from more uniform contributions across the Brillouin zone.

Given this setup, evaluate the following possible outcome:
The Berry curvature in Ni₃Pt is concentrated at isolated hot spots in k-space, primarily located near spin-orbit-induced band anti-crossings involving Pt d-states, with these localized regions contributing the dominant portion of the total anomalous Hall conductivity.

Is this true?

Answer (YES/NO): NO